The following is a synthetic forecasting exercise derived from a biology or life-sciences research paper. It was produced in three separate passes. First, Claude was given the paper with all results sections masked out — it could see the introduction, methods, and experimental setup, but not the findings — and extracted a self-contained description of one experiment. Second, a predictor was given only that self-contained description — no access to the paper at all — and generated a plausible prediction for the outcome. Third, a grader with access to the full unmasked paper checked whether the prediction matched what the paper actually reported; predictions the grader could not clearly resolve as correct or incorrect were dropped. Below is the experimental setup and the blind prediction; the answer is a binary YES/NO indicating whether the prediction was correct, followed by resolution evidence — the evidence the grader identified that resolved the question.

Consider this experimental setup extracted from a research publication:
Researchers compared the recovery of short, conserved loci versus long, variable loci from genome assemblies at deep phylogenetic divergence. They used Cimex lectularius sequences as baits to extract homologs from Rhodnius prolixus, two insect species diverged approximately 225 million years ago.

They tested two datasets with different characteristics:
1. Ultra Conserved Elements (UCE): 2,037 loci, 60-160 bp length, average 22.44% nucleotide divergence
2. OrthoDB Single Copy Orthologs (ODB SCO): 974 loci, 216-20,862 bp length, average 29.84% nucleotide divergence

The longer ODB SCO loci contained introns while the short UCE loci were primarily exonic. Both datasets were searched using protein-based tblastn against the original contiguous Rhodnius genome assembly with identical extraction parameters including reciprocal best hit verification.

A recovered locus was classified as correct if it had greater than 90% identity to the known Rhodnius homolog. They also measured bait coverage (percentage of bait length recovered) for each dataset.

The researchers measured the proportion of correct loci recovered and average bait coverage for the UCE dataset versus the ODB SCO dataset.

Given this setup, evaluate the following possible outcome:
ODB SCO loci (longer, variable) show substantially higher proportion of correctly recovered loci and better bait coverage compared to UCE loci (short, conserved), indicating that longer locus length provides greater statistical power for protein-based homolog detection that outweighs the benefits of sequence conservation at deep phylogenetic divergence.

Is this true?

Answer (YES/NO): NO